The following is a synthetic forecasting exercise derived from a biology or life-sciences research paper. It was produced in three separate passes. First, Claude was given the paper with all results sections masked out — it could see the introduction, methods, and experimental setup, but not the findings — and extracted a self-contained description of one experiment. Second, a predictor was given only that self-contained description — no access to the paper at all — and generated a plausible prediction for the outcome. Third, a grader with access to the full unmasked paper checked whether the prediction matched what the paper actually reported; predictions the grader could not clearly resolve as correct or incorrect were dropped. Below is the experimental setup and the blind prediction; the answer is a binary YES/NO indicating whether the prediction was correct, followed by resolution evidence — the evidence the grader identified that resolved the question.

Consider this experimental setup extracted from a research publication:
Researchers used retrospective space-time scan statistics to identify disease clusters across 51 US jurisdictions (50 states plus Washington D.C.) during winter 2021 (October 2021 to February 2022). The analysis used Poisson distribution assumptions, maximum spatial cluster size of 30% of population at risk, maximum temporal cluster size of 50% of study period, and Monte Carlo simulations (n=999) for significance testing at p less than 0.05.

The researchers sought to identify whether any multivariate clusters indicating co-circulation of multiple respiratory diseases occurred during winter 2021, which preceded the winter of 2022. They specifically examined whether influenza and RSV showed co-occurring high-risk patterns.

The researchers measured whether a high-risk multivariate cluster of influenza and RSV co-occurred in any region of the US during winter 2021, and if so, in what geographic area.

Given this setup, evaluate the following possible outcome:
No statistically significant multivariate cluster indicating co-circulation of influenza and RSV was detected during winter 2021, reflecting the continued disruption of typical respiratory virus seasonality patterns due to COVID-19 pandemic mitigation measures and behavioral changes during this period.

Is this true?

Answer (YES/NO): NO